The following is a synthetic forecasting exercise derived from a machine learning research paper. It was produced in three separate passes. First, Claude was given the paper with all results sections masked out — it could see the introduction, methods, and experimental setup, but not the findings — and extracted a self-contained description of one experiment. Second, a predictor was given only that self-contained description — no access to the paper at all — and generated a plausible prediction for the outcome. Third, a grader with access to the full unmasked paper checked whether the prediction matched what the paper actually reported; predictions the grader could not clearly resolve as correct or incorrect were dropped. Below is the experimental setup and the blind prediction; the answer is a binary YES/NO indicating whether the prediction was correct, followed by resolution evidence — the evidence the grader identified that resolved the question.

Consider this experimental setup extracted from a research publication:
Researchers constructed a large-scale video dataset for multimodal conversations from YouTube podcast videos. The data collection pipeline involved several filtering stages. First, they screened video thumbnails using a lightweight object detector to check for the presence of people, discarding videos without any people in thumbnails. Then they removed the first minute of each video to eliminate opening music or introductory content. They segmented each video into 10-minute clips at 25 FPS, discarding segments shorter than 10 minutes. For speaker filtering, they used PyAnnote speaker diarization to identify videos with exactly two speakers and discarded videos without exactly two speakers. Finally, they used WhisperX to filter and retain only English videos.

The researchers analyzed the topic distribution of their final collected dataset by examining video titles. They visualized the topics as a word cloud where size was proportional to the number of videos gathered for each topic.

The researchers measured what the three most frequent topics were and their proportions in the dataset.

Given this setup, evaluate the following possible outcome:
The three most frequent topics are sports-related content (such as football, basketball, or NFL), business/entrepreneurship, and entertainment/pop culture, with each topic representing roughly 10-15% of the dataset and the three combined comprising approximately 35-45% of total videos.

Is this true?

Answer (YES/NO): NO